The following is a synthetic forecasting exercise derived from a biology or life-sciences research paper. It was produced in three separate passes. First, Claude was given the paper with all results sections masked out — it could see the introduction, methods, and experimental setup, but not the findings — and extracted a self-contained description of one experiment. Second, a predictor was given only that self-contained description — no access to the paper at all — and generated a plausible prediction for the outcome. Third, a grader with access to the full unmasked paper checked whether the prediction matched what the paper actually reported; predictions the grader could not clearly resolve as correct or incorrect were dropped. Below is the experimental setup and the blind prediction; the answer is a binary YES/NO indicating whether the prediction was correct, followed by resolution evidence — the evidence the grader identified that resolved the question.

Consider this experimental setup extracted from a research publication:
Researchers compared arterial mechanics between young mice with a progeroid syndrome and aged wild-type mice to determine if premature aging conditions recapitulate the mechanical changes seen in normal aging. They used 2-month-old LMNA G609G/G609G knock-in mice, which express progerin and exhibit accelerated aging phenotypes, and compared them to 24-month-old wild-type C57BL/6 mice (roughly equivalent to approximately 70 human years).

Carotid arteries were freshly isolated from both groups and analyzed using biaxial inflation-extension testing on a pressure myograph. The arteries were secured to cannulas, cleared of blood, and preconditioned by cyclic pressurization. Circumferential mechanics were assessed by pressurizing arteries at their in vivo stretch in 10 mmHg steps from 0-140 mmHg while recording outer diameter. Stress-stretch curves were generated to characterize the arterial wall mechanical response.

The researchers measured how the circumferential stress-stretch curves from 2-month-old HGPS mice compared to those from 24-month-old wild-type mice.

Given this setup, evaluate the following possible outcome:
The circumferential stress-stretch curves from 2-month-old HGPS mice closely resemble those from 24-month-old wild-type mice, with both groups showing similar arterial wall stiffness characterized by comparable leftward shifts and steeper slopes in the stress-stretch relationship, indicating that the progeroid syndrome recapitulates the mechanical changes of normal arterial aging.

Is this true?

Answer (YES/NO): YES